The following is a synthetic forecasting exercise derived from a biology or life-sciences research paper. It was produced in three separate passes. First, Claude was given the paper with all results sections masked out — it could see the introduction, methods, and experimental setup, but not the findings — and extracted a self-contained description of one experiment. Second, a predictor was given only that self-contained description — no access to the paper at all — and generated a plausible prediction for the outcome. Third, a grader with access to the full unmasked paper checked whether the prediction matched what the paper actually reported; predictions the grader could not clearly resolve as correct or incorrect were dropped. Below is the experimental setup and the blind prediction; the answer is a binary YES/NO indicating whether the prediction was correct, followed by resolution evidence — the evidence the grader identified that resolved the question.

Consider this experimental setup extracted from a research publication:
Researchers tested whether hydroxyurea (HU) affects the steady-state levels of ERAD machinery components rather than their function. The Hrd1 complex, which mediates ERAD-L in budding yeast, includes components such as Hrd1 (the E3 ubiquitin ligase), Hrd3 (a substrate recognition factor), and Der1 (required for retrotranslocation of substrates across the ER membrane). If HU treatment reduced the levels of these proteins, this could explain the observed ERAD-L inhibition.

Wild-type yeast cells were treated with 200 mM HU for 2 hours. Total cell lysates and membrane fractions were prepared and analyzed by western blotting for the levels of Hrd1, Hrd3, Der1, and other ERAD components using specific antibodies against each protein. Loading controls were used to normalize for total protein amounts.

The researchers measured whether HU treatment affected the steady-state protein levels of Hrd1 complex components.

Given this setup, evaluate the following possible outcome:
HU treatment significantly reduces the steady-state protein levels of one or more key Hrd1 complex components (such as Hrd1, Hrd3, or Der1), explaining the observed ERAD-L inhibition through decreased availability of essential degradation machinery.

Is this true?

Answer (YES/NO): NO